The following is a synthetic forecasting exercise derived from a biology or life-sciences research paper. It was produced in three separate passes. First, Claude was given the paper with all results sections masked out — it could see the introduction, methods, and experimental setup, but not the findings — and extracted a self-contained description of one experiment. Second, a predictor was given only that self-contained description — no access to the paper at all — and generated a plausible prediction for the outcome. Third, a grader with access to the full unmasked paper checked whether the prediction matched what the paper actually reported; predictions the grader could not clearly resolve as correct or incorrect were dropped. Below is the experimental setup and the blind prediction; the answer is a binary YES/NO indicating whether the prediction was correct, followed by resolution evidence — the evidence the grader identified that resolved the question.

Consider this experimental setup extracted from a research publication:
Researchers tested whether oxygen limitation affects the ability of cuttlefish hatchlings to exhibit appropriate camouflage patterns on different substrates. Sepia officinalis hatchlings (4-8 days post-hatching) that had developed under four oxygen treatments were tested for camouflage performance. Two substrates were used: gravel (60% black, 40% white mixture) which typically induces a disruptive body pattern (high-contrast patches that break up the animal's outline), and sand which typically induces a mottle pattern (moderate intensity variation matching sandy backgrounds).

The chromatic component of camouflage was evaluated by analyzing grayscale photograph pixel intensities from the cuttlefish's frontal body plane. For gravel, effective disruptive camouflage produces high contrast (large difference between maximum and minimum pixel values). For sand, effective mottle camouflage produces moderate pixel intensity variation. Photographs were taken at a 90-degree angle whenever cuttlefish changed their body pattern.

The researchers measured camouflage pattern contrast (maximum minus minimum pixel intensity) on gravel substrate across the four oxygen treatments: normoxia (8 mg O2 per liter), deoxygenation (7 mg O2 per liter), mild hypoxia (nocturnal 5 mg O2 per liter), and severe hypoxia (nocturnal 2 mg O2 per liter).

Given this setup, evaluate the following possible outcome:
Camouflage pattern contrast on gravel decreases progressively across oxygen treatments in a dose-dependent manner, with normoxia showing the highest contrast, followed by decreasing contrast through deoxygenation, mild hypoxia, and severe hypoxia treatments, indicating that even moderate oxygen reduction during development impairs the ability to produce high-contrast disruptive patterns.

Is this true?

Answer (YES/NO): NO